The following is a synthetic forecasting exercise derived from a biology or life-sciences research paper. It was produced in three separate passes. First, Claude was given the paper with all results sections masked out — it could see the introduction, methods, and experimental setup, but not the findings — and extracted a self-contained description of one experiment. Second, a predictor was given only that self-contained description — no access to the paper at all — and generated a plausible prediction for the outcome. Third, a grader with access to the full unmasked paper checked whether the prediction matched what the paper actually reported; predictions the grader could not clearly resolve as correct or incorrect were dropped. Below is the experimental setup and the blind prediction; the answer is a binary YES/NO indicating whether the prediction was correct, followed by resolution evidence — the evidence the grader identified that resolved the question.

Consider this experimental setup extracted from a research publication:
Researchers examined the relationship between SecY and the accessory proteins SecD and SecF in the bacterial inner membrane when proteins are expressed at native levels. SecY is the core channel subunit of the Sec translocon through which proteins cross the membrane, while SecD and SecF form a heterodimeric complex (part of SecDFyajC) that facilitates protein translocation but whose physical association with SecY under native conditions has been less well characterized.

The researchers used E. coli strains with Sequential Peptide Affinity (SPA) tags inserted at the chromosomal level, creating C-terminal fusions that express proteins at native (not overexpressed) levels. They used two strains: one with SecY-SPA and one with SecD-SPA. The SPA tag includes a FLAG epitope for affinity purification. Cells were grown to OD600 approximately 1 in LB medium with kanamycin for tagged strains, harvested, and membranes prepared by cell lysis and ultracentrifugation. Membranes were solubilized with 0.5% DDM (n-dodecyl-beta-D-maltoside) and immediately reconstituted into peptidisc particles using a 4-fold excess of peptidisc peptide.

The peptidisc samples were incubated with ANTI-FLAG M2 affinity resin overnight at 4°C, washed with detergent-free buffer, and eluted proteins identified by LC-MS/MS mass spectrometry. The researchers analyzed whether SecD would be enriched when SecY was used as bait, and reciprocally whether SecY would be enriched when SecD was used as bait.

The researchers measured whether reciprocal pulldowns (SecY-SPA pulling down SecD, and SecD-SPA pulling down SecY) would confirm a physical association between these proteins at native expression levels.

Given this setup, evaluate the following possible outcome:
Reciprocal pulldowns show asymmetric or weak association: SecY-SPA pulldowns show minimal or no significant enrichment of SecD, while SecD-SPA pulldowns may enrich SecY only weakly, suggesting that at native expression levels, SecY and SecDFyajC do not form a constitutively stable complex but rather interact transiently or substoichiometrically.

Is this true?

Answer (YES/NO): NO